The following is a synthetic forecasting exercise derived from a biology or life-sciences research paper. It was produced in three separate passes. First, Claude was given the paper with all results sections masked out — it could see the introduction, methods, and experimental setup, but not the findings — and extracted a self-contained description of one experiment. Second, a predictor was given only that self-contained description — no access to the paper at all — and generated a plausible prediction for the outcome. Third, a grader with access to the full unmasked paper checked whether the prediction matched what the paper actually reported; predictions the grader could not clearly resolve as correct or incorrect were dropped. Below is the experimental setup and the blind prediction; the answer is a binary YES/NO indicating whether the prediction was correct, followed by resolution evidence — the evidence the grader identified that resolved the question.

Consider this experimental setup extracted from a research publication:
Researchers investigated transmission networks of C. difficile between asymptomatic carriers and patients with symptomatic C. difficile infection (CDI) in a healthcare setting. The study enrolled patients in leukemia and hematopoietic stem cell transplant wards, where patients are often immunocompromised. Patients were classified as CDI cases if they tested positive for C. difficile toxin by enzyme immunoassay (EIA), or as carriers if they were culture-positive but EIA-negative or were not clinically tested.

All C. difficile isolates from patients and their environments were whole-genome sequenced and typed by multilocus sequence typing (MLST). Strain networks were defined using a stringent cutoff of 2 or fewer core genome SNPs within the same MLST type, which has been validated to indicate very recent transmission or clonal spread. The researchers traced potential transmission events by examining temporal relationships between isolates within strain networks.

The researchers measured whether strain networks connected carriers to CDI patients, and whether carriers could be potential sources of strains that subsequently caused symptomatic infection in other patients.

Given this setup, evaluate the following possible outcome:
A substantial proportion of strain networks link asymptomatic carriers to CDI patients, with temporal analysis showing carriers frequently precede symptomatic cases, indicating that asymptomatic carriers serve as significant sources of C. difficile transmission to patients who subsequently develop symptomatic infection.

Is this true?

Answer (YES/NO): NO